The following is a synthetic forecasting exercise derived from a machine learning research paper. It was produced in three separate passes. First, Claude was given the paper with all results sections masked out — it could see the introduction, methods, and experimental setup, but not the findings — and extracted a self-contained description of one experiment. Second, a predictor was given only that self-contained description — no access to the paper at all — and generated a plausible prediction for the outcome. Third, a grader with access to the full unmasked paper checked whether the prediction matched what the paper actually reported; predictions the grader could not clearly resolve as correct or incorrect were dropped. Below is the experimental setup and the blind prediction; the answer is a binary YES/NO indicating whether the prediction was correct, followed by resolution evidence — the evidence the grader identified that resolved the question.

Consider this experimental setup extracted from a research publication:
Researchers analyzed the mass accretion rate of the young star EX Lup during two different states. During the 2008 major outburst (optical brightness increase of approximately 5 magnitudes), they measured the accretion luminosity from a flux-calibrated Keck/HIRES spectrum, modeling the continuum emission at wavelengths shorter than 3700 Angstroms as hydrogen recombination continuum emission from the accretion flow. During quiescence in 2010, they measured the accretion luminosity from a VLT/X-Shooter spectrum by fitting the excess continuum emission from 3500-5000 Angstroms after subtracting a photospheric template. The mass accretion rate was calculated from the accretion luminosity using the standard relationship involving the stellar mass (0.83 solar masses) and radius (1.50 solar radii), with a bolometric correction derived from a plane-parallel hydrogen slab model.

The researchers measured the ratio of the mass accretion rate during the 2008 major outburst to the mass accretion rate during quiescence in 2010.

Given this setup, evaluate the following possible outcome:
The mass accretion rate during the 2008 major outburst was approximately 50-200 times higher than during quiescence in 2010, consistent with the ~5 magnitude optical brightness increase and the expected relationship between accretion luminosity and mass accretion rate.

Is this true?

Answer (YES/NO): YES